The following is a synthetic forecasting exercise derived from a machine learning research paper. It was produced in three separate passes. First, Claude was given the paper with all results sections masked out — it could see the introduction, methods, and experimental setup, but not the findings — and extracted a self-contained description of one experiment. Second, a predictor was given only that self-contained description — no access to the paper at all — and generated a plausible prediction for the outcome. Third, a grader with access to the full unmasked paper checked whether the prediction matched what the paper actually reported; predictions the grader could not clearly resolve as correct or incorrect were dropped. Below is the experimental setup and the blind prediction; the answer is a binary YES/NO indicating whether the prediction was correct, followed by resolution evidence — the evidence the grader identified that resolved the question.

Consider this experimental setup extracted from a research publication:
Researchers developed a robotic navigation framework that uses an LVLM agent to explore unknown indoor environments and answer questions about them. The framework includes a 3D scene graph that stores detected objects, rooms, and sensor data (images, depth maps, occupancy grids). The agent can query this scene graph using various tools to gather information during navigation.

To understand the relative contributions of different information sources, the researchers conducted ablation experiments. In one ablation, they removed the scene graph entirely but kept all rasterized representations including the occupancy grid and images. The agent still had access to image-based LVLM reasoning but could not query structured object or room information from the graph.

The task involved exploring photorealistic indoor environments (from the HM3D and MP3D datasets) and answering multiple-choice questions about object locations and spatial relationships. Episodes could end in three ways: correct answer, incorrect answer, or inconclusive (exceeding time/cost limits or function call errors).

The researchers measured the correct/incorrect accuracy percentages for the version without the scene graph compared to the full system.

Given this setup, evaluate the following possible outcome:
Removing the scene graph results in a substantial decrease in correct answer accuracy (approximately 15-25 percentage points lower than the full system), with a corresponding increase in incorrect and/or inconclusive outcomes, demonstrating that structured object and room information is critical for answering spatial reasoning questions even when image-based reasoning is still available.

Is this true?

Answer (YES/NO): NO